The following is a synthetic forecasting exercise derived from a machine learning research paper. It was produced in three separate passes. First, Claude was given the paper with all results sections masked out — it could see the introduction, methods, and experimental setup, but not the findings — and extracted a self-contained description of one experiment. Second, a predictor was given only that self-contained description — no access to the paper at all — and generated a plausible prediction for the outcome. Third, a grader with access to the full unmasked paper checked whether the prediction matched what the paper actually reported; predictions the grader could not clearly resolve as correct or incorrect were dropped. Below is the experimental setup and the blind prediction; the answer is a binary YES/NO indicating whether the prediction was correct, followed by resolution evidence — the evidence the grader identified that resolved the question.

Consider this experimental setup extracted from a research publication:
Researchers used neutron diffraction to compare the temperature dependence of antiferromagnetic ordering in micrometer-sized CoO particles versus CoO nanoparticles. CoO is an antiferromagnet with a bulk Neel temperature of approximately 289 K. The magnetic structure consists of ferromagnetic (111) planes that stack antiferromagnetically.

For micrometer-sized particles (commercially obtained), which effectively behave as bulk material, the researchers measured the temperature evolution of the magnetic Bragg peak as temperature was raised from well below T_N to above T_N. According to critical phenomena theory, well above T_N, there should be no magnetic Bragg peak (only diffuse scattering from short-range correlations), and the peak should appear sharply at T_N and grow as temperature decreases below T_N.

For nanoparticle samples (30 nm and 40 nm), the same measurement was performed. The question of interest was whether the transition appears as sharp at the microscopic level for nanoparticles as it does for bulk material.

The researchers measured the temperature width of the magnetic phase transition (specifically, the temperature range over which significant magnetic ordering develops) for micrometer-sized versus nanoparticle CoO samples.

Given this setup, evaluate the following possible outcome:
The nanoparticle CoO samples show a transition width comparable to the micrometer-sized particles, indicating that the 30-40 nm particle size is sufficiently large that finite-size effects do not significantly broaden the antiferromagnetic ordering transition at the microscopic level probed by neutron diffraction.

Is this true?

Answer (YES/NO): NO